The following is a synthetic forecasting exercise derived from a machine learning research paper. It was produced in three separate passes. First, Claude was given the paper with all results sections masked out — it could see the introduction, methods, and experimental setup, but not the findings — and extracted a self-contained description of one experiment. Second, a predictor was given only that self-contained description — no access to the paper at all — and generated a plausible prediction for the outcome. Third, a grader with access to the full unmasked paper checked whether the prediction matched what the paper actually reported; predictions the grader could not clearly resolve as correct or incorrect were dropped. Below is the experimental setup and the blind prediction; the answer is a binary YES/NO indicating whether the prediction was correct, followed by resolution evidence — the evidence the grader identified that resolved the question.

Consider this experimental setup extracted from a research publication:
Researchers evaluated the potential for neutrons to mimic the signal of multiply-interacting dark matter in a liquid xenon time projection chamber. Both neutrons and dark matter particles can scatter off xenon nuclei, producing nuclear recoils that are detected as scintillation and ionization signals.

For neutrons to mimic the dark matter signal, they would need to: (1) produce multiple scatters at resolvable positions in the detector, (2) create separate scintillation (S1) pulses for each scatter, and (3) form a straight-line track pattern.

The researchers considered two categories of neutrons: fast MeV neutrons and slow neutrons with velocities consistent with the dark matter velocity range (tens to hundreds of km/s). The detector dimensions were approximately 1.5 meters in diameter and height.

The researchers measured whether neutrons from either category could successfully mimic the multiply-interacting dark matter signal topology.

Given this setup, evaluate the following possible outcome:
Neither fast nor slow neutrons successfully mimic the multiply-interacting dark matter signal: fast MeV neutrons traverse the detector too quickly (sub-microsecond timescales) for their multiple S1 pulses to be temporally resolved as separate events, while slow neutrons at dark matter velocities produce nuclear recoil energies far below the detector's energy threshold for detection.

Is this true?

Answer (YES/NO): YES